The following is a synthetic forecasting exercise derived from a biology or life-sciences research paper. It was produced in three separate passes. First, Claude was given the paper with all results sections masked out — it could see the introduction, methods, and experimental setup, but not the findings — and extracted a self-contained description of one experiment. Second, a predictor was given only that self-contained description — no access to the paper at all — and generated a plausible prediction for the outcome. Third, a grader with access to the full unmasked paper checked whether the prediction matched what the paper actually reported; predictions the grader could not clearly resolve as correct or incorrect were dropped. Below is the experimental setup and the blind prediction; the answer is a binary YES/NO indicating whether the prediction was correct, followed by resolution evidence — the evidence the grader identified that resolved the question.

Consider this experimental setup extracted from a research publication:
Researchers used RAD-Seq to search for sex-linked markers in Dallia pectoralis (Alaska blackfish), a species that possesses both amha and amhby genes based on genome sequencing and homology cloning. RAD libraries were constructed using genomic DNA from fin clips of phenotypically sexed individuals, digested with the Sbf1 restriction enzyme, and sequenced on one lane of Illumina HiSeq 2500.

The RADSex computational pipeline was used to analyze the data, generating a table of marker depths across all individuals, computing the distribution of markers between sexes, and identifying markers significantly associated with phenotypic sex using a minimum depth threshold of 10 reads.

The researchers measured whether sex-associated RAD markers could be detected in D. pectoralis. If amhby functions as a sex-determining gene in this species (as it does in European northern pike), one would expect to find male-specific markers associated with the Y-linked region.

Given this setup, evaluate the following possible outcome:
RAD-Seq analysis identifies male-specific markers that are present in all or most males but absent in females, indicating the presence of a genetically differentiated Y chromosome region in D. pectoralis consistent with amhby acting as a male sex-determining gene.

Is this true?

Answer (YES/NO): NO